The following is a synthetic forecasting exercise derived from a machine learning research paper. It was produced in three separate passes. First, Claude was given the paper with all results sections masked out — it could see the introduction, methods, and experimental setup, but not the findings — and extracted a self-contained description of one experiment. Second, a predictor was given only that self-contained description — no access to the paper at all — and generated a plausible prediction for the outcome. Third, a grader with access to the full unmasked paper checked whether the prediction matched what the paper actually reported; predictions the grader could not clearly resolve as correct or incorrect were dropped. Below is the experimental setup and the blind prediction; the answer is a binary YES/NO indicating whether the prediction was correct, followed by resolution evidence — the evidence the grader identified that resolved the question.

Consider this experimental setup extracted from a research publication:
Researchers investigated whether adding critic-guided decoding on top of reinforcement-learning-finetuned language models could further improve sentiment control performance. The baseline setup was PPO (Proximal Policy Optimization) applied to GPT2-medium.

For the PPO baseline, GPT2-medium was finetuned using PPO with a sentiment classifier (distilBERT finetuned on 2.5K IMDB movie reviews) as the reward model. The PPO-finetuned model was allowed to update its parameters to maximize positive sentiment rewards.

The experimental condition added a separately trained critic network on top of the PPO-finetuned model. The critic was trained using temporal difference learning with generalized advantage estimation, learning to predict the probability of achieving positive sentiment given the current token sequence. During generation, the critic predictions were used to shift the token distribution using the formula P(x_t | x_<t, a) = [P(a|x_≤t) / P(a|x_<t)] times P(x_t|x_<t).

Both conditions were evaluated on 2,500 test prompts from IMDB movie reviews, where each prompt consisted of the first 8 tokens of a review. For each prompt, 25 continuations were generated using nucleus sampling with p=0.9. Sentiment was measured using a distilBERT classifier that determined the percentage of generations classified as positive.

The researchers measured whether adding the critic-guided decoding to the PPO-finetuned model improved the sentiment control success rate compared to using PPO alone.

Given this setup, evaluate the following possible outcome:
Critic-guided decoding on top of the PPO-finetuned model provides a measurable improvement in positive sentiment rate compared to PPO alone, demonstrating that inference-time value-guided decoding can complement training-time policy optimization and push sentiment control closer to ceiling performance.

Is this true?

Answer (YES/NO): YES